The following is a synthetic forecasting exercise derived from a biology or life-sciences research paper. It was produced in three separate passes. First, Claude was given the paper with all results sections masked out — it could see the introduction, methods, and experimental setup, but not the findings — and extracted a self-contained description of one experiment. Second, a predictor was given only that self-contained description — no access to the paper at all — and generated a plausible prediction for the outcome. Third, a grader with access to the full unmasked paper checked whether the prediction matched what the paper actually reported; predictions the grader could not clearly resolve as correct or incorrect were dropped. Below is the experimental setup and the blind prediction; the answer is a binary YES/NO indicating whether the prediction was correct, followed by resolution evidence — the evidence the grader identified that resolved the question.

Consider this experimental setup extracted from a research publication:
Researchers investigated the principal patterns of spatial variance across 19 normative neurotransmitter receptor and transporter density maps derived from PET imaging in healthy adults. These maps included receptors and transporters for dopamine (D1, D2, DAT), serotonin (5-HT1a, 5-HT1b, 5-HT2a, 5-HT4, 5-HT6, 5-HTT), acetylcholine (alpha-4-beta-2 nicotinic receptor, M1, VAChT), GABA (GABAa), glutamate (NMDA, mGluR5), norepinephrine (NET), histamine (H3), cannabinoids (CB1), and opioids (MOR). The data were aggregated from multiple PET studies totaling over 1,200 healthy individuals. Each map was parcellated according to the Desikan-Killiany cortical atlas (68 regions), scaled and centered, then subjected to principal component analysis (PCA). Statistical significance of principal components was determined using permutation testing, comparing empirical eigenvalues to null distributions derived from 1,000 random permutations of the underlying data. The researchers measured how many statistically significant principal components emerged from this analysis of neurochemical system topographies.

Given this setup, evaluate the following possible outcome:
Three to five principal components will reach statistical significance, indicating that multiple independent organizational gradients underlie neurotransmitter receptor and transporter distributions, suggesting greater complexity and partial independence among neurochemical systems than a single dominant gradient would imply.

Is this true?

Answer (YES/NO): YES